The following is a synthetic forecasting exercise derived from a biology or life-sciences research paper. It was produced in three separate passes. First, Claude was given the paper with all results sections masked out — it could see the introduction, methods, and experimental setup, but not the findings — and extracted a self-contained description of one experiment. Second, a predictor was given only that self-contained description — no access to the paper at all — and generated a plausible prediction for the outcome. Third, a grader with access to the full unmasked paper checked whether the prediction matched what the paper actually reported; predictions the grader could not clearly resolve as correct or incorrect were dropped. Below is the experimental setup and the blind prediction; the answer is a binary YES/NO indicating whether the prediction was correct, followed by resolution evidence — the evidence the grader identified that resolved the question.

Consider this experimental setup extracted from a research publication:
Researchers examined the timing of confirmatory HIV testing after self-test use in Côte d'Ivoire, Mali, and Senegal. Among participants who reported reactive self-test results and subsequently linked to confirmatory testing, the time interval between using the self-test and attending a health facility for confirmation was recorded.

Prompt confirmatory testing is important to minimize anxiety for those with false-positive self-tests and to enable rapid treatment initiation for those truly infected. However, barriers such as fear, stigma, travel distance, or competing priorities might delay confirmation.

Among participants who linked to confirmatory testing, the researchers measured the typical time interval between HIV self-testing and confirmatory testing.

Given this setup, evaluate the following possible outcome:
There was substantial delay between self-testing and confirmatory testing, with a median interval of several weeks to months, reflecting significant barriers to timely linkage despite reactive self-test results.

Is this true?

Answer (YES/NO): NO